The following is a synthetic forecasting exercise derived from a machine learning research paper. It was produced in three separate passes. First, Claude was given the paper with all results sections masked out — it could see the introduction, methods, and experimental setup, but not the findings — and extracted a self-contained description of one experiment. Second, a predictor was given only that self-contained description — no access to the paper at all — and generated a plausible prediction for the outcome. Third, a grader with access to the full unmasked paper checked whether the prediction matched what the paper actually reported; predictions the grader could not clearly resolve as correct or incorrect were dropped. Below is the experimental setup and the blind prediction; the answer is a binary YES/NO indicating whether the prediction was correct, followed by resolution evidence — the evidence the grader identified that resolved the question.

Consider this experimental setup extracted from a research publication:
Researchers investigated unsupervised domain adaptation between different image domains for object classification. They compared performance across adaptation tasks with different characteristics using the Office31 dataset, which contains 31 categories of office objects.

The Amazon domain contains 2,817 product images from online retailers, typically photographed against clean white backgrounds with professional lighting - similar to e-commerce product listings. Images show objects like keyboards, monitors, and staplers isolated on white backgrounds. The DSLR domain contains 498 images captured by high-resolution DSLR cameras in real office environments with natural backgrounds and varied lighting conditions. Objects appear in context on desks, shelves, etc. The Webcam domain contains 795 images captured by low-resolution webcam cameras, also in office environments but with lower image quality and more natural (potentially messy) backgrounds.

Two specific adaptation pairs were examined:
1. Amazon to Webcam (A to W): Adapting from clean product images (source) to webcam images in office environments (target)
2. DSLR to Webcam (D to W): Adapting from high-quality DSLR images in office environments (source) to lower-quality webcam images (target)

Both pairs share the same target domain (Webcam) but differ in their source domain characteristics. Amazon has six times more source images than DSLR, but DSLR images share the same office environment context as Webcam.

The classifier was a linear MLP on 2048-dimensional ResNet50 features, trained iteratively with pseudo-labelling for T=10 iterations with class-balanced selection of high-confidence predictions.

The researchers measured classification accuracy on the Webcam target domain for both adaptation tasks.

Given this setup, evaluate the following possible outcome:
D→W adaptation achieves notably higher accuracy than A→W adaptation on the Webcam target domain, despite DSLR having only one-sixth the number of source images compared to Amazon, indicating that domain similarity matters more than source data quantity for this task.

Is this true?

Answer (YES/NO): YES